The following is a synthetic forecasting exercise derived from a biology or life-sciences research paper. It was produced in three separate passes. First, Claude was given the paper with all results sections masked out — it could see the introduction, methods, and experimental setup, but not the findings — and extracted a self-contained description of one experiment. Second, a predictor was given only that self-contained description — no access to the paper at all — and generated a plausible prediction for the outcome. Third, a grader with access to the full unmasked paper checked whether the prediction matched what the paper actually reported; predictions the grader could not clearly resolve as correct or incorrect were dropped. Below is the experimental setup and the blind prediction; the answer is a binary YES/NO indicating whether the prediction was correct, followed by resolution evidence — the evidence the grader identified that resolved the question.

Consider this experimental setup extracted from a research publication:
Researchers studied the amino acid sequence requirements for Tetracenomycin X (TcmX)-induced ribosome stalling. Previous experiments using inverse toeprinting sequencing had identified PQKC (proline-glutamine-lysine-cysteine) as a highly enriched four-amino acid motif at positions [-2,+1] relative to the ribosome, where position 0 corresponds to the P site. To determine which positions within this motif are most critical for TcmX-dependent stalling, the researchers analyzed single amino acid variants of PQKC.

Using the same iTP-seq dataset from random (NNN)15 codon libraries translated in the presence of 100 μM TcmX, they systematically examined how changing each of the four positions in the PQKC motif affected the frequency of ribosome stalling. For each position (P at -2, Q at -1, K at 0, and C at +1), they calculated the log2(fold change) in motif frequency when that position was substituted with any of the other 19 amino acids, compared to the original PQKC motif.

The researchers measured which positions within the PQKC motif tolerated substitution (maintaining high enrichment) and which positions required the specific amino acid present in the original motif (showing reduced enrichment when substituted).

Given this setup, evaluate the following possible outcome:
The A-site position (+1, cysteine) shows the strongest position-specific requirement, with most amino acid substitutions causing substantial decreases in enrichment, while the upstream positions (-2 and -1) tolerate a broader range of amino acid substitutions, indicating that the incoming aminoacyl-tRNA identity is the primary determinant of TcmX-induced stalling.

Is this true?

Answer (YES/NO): NO